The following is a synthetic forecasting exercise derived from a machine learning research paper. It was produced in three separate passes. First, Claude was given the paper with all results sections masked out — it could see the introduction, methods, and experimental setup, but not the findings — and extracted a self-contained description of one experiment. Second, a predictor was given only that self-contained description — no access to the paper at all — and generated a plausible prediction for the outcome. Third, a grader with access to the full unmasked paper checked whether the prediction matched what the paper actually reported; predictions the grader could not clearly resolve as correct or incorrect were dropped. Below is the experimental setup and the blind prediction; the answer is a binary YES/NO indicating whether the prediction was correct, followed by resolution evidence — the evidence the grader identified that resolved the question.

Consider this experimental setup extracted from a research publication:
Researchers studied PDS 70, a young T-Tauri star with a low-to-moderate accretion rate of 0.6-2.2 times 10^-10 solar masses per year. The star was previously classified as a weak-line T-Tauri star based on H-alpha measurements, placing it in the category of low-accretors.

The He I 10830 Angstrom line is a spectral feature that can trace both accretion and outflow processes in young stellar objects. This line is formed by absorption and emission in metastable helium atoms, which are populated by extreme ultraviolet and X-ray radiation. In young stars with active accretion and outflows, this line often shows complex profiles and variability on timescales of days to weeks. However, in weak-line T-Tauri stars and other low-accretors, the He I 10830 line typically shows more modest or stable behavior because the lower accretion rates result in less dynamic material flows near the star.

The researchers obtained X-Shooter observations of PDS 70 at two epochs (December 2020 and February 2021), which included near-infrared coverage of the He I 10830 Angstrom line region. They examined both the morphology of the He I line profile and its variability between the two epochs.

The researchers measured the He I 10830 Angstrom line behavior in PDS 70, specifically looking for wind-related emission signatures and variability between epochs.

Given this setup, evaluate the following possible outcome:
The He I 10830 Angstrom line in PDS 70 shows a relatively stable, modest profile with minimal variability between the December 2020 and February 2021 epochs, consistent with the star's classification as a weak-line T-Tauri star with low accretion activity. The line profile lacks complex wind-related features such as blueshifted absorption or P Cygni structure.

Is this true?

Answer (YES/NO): NO